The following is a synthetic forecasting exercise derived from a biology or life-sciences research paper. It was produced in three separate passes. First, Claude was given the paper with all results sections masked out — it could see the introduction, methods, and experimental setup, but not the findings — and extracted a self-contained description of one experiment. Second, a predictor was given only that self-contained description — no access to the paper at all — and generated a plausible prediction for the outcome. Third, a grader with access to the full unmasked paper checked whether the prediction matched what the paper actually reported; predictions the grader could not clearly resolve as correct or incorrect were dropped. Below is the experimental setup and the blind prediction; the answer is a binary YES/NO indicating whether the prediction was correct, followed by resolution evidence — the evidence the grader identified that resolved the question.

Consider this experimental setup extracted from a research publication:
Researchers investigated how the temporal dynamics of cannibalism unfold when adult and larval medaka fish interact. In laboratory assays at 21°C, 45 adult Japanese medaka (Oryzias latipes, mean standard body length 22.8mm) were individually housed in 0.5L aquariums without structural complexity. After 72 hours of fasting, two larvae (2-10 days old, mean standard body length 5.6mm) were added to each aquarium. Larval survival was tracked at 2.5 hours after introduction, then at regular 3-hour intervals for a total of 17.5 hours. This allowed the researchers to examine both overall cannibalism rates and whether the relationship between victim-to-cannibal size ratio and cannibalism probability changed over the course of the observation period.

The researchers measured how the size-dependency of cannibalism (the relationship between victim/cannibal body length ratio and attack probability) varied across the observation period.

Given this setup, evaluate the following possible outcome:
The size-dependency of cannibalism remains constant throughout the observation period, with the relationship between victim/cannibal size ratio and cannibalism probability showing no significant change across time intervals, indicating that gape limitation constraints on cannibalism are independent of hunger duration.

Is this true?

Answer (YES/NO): NO